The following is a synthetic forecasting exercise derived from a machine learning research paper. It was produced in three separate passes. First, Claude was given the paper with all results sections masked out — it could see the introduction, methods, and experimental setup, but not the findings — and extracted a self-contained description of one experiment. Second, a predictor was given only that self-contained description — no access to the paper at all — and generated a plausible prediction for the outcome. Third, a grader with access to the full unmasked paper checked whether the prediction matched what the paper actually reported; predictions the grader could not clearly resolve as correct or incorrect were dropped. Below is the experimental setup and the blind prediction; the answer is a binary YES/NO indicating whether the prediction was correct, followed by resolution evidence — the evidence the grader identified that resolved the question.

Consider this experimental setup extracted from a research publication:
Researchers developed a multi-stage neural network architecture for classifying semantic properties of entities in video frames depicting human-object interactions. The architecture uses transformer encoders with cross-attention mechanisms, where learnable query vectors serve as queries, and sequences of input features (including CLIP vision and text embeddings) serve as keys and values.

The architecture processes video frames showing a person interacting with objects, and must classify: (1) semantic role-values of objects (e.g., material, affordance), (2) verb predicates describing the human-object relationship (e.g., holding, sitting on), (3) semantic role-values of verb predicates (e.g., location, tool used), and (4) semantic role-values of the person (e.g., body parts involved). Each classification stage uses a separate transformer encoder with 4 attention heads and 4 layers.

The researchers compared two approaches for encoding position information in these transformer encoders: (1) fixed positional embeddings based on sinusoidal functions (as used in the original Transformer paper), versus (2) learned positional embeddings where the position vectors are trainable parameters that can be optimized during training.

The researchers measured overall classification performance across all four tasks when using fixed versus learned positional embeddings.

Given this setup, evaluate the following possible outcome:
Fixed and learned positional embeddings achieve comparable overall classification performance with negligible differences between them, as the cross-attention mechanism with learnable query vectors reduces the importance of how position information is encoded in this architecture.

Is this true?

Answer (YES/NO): NO